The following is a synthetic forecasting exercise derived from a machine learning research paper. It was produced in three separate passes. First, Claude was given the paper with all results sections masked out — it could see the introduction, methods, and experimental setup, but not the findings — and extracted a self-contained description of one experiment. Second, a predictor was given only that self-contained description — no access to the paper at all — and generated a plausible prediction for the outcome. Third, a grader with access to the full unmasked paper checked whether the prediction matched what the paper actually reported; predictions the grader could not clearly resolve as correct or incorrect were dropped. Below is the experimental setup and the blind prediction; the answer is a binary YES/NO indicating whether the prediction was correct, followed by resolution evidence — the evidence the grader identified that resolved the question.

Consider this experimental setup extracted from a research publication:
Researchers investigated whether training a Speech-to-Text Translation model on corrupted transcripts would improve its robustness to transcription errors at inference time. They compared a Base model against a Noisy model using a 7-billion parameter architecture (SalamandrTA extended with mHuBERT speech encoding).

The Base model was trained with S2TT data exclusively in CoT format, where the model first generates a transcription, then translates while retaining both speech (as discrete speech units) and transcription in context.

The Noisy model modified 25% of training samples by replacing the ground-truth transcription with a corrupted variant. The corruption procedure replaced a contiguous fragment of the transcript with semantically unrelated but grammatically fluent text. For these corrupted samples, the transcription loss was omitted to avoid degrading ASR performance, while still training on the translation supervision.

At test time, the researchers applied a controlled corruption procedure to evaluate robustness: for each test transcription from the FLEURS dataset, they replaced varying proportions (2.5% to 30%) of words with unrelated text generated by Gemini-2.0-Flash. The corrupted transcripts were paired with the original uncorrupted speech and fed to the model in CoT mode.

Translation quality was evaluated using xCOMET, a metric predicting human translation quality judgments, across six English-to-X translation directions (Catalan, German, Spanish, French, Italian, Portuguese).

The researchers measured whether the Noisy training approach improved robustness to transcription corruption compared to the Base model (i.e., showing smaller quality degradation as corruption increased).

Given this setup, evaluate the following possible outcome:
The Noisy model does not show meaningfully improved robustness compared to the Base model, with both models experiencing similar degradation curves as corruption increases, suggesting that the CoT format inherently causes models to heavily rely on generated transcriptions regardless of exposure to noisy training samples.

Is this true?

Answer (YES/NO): NO